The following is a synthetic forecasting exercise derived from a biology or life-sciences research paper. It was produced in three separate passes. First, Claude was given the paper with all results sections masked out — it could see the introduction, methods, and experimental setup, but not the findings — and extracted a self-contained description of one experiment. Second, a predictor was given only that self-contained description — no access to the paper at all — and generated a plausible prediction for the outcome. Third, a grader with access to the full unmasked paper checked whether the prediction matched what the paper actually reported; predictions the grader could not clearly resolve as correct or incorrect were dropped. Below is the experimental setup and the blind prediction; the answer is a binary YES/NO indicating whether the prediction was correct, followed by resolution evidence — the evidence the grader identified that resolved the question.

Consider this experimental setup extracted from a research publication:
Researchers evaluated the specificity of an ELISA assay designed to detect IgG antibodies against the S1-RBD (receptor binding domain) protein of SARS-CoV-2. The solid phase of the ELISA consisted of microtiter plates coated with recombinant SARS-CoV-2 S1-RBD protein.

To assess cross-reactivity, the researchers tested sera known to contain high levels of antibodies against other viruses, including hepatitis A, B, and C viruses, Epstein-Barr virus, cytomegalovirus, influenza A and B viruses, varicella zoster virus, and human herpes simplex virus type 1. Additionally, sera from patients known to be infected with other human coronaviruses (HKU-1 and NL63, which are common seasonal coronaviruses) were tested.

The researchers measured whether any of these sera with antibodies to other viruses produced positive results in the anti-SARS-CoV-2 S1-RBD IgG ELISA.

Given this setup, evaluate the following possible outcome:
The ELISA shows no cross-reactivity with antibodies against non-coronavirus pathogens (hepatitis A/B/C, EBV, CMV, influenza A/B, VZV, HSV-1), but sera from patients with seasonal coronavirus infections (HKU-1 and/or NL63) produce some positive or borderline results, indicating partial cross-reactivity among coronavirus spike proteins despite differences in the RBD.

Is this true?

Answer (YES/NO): NO